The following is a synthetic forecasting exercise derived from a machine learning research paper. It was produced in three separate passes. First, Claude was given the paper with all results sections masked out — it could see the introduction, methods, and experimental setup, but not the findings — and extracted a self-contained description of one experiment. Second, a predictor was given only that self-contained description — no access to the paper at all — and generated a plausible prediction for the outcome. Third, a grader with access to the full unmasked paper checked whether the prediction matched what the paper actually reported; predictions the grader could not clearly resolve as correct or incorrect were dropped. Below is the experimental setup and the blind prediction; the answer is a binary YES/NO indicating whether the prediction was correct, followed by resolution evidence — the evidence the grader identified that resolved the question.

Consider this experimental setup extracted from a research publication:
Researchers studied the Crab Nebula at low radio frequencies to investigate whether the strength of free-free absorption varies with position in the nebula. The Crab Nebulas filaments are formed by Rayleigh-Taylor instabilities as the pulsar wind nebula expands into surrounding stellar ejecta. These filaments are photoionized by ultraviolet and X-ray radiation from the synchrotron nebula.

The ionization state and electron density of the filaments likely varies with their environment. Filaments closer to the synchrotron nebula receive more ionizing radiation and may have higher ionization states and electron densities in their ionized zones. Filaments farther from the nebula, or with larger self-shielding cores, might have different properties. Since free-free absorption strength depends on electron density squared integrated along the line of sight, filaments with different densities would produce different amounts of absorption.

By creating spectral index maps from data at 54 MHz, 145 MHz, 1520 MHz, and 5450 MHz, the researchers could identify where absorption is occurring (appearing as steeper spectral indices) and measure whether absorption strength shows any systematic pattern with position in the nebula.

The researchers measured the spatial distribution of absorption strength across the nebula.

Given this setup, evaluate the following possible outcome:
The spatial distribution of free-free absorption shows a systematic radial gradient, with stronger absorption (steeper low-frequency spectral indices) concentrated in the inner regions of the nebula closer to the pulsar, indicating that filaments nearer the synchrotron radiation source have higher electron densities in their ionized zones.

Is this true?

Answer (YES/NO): NO